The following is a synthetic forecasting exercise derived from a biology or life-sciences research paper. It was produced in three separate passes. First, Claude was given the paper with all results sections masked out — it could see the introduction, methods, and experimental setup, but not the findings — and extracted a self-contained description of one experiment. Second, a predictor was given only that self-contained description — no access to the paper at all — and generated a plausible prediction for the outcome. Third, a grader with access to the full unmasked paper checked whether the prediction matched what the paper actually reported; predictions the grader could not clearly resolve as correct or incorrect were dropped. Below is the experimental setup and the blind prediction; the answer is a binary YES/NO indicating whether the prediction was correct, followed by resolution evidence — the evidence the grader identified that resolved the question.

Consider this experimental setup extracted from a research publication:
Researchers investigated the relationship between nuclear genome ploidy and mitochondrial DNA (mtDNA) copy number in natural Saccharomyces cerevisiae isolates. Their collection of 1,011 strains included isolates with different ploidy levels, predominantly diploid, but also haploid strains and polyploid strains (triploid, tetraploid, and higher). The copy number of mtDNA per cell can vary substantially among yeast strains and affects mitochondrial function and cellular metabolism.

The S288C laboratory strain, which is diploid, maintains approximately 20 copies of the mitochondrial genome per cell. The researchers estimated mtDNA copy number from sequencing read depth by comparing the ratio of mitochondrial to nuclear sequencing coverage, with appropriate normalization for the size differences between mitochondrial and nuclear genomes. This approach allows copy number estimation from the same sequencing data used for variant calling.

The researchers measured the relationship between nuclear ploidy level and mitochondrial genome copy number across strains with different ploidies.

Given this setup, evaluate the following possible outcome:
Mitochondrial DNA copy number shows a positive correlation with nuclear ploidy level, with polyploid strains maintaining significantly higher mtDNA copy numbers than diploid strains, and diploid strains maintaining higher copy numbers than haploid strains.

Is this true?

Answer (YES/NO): YES